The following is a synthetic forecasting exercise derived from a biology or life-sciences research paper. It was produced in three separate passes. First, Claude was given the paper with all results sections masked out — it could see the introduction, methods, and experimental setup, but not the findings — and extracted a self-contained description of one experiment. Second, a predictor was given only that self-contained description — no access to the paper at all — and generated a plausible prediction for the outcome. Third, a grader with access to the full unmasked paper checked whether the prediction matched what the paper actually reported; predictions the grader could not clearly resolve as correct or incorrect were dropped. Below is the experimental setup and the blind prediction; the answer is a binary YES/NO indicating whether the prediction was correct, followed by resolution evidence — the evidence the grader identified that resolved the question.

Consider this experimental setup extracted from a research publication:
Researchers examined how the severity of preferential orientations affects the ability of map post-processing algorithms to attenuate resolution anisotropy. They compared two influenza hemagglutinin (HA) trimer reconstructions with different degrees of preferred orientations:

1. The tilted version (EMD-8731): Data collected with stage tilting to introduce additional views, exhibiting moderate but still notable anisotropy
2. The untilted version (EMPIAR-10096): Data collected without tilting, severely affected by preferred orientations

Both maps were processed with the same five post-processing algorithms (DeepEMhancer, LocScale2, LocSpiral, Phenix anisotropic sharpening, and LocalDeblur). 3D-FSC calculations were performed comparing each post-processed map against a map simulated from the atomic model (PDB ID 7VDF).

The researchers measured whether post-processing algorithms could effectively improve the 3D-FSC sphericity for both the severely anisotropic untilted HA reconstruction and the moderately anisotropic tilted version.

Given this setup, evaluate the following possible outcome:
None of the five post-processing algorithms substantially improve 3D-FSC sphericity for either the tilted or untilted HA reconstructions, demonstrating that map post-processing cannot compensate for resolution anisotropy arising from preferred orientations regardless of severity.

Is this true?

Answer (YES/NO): NO